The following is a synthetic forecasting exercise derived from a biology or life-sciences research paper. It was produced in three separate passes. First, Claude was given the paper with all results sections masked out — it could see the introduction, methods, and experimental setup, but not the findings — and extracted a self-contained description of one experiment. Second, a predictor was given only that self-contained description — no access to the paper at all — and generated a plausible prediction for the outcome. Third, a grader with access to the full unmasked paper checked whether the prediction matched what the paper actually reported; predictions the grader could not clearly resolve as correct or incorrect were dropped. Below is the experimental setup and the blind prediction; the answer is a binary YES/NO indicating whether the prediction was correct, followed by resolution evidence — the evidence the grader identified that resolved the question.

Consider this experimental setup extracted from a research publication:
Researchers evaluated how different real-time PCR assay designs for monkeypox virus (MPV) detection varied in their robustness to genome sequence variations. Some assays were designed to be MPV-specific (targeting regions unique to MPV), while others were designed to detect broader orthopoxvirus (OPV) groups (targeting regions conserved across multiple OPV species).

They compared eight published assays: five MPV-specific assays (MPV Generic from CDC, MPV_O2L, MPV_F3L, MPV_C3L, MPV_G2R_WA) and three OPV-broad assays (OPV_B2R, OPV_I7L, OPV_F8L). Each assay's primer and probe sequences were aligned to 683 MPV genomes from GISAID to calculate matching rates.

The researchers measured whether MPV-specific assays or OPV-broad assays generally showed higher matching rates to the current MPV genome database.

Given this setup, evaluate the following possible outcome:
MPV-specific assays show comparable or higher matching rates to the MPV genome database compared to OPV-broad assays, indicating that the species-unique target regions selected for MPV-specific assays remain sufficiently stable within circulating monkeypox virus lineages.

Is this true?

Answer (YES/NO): NO